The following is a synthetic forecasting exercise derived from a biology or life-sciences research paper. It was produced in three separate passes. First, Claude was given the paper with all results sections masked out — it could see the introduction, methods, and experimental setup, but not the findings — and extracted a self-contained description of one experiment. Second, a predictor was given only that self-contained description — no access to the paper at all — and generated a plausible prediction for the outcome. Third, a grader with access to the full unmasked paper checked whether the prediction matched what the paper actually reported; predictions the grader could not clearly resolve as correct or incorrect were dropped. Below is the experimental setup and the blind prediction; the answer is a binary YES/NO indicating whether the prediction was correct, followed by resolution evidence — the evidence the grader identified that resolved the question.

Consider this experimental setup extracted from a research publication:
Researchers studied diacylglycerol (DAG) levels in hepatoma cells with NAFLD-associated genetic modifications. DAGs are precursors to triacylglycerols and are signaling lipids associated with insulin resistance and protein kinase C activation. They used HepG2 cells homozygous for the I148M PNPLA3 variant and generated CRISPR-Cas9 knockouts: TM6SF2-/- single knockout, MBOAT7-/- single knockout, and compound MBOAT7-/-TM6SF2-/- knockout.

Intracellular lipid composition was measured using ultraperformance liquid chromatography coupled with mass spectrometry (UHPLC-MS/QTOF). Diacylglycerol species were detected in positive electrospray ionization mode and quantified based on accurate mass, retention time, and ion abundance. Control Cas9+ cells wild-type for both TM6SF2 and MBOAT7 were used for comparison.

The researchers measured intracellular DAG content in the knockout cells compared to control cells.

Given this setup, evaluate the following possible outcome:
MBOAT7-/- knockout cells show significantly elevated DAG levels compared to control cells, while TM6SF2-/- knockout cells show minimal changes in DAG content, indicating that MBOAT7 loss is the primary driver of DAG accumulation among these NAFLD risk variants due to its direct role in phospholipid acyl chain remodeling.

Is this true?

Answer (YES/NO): NO